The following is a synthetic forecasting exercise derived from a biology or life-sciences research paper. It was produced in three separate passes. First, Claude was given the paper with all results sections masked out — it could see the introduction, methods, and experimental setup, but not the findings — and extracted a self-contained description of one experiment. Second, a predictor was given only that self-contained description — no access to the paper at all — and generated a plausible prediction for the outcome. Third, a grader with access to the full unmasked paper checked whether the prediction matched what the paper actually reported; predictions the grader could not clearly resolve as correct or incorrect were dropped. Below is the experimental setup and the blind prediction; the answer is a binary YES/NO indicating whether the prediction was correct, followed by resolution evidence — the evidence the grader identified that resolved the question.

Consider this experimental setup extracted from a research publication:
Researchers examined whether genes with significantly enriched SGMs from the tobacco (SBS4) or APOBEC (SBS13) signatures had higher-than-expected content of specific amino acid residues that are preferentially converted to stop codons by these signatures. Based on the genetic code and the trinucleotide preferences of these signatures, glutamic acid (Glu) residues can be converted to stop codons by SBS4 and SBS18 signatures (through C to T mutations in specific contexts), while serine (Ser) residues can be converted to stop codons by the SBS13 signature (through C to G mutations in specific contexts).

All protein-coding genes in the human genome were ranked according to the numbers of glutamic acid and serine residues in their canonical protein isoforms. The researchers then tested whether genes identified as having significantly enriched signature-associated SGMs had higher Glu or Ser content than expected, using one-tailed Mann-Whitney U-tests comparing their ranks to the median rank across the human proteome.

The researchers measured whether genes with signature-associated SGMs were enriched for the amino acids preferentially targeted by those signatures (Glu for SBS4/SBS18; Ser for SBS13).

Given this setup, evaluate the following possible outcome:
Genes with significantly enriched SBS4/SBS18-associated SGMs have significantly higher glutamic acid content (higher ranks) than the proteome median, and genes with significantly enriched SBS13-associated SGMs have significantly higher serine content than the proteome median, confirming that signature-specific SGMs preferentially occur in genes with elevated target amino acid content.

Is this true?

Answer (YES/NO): YES